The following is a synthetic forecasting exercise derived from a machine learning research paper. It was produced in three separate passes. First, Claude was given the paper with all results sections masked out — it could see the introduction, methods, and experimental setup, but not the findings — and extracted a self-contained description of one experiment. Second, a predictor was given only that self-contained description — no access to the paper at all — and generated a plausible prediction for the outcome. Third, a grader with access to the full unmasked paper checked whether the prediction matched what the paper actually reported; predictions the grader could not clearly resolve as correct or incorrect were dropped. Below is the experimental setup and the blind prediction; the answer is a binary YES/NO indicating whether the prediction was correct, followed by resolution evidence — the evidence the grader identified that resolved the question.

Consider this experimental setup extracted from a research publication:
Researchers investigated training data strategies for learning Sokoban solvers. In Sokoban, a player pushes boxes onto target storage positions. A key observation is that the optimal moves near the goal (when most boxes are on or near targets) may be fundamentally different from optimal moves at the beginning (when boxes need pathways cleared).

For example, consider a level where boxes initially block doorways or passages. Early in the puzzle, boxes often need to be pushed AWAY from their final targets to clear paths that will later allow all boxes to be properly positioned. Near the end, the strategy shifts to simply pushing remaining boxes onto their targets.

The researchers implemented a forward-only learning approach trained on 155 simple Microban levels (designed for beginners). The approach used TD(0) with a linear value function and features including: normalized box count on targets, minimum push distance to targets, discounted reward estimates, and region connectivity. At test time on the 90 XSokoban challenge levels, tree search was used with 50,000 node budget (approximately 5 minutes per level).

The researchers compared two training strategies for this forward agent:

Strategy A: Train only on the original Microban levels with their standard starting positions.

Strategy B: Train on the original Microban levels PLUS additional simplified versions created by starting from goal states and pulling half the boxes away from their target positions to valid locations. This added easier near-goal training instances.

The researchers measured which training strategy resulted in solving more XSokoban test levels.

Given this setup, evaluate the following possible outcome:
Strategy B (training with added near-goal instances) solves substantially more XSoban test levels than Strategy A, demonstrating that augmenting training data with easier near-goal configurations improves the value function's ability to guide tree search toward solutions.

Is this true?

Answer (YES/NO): NO